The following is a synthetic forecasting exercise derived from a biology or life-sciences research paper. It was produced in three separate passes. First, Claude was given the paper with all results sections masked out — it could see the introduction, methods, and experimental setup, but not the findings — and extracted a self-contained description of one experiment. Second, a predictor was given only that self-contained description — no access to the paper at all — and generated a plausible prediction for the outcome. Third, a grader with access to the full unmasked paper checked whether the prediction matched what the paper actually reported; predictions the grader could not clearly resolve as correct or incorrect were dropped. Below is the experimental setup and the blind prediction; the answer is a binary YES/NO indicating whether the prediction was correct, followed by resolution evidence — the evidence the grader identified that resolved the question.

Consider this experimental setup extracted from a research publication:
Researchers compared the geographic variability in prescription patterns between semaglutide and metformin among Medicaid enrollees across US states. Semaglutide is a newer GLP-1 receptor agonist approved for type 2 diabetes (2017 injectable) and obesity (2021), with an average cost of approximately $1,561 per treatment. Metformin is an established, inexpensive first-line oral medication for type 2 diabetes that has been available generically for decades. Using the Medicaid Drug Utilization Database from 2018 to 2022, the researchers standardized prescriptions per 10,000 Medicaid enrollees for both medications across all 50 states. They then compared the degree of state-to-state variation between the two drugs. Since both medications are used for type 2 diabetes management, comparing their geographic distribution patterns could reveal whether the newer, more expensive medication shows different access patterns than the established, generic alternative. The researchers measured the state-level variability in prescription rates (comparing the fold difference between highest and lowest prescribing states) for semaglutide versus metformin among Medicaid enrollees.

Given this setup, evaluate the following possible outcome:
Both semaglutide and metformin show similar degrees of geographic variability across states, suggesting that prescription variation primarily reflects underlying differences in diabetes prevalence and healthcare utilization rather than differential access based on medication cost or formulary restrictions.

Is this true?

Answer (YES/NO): NO